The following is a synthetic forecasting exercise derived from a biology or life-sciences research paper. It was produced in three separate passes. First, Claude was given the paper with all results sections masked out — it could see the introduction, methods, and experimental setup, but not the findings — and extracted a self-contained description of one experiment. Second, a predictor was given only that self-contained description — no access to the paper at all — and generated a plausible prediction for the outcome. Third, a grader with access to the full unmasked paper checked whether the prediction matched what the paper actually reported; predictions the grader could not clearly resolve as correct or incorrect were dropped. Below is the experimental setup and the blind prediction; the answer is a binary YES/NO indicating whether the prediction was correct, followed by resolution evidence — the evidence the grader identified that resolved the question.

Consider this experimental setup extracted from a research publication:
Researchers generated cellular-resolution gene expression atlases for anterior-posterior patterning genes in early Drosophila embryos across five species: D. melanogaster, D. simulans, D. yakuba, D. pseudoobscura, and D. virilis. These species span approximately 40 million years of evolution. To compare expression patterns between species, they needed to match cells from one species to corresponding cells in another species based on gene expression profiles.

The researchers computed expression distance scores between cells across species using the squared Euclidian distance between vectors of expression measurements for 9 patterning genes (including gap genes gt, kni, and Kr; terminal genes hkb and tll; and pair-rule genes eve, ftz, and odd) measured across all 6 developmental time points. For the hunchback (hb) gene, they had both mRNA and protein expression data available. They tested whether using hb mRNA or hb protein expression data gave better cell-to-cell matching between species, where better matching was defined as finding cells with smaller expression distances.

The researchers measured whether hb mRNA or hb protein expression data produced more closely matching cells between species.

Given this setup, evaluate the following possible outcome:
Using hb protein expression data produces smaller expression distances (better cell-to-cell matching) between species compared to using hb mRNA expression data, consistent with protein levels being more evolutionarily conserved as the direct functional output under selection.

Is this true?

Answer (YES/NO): YES